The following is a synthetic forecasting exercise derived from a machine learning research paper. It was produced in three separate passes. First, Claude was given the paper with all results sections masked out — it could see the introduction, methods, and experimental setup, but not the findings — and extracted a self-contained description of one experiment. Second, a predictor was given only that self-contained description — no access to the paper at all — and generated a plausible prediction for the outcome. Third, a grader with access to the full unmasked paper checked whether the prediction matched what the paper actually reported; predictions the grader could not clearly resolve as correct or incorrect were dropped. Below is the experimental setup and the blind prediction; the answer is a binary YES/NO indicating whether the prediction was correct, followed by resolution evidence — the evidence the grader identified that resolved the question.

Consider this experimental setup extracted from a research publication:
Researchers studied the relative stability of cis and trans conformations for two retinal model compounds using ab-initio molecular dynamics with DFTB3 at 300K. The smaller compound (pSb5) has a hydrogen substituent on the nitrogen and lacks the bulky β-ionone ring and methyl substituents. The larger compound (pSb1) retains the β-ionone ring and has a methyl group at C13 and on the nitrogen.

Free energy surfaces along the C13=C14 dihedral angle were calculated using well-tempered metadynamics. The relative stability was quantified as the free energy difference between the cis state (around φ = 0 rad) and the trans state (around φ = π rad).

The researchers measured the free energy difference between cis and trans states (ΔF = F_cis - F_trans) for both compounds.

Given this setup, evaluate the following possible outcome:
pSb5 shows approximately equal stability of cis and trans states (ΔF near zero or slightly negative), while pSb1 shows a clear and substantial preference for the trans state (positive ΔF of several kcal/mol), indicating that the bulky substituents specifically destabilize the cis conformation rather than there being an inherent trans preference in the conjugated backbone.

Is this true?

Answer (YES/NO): NO